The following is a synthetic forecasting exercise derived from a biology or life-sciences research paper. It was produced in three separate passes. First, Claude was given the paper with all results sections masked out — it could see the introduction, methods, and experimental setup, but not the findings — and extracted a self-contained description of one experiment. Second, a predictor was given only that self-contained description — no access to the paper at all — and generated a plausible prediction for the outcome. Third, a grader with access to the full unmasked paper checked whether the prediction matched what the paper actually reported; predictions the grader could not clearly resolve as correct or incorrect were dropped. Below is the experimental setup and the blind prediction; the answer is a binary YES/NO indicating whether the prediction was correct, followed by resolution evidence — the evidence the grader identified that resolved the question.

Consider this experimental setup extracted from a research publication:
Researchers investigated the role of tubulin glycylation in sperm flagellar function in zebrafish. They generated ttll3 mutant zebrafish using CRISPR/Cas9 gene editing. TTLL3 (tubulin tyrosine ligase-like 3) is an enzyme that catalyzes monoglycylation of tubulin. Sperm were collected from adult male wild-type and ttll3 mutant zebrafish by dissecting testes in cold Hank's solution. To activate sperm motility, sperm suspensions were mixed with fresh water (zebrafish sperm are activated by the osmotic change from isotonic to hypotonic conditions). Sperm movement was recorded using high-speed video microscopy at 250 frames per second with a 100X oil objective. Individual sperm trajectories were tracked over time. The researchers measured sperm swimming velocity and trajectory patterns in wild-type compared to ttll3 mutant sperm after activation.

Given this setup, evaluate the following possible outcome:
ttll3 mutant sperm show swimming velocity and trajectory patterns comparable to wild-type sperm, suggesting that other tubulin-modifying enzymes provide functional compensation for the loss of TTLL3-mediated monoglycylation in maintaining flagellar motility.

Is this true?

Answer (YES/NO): YES